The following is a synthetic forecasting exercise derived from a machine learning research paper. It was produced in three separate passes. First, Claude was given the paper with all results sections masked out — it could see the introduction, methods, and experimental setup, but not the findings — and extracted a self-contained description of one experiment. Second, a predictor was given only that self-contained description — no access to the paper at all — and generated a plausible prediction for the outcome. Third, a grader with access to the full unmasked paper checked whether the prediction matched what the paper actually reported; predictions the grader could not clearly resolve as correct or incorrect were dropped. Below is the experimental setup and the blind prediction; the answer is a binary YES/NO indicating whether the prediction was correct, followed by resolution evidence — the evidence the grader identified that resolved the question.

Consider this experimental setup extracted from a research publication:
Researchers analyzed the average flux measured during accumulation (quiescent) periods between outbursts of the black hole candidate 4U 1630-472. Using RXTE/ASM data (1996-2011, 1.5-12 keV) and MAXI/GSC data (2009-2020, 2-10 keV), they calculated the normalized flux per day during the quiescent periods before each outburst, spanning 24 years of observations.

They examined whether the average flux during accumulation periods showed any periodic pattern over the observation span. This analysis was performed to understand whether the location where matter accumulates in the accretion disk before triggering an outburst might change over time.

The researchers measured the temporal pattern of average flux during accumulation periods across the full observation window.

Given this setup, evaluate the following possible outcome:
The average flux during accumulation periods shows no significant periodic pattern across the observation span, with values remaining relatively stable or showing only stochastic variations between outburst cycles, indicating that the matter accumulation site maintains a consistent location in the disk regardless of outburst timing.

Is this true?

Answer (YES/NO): NO